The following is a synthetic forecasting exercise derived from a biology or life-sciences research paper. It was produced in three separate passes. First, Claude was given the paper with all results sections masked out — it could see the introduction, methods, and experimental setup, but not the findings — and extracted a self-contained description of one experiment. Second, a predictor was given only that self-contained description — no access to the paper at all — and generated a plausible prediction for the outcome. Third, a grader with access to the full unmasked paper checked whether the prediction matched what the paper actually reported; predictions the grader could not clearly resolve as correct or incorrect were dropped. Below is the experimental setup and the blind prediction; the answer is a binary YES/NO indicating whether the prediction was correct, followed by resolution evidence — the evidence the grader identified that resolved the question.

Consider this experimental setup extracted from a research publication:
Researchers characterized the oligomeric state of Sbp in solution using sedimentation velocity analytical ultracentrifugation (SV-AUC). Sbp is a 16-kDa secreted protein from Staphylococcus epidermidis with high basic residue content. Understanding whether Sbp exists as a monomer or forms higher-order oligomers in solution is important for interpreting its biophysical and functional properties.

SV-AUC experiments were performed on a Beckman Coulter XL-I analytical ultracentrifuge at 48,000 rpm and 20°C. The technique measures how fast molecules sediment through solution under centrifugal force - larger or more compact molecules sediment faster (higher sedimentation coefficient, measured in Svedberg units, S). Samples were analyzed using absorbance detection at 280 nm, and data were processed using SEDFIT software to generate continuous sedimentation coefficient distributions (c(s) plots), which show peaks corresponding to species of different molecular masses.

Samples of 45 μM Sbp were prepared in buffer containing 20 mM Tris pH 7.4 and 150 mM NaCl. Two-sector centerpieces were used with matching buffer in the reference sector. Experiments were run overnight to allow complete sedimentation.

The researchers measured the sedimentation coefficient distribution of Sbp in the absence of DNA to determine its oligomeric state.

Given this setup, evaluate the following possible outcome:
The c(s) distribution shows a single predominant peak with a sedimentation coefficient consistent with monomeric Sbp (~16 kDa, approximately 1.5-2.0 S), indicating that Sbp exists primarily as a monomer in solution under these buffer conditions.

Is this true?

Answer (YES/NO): YES